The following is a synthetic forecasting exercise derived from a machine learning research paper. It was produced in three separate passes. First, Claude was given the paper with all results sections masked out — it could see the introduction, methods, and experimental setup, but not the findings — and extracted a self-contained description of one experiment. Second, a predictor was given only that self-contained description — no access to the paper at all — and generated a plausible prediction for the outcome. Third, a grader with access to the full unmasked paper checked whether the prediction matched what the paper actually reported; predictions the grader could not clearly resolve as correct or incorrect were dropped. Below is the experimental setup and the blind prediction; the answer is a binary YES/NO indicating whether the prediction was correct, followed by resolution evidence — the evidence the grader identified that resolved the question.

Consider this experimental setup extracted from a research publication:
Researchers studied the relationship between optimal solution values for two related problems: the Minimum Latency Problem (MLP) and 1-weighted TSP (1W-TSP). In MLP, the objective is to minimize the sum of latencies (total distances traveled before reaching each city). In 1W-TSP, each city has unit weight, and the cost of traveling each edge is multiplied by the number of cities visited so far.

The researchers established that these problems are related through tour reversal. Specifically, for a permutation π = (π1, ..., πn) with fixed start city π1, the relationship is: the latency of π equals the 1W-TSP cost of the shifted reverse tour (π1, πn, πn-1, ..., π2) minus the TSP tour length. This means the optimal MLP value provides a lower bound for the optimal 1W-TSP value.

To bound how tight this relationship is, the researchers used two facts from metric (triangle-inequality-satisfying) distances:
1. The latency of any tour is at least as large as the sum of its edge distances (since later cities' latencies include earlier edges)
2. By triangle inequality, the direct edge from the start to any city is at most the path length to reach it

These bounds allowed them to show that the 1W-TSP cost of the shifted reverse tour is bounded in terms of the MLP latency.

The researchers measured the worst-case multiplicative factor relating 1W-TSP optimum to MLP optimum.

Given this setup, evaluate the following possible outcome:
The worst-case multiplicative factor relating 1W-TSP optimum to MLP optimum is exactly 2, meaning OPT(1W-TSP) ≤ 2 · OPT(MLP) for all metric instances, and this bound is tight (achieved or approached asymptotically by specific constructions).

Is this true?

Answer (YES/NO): NO